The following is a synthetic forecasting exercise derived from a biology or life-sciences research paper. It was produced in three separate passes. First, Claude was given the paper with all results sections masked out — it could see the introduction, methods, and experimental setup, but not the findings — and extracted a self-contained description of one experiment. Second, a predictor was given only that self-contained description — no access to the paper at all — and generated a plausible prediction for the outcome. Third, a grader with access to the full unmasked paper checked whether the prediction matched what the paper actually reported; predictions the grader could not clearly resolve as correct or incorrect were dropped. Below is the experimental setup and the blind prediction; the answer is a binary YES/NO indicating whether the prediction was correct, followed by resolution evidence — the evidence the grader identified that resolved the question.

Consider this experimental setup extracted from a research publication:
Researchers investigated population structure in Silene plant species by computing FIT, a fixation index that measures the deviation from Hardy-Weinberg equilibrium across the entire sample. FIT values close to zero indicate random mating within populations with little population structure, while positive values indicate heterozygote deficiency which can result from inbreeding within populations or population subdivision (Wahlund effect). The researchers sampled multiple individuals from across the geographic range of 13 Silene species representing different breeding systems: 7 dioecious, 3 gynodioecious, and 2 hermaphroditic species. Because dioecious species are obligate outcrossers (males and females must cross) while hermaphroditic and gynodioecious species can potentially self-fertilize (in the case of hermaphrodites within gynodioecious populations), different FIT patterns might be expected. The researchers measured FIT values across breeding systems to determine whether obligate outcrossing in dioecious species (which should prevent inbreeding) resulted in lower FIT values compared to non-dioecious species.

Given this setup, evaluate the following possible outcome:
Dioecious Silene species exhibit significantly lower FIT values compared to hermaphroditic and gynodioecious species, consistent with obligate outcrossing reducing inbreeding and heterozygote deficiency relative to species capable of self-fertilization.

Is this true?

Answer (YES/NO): NO